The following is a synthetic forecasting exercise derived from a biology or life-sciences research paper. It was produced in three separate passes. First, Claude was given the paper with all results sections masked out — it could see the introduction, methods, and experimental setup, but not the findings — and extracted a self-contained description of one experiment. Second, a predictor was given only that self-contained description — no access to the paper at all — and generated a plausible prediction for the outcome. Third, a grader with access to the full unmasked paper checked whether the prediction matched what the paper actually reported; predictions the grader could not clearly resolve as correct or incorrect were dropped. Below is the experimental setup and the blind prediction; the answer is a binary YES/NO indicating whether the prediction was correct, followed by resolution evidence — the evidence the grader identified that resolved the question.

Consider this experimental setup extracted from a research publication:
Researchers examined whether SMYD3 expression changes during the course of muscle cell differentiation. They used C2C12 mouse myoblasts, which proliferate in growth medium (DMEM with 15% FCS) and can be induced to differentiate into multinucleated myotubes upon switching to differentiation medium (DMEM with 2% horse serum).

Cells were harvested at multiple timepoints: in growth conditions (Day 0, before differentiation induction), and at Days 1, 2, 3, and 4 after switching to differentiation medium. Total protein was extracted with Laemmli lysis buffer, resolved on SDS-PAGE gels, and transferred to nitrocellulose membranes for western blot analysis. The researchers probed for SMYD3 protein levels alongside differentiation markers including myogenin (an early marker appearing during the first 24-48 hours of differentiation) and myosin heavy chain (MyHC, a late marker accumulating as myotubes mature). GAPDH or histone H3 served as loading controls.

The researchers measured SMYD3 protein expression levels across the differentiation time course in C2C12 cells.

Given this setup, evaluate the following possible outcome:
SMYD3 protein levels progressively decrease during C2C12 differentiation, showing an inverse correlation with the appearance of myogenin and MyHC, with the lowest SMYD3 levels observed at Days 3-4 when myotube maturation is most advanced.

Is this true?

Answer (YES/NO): NO